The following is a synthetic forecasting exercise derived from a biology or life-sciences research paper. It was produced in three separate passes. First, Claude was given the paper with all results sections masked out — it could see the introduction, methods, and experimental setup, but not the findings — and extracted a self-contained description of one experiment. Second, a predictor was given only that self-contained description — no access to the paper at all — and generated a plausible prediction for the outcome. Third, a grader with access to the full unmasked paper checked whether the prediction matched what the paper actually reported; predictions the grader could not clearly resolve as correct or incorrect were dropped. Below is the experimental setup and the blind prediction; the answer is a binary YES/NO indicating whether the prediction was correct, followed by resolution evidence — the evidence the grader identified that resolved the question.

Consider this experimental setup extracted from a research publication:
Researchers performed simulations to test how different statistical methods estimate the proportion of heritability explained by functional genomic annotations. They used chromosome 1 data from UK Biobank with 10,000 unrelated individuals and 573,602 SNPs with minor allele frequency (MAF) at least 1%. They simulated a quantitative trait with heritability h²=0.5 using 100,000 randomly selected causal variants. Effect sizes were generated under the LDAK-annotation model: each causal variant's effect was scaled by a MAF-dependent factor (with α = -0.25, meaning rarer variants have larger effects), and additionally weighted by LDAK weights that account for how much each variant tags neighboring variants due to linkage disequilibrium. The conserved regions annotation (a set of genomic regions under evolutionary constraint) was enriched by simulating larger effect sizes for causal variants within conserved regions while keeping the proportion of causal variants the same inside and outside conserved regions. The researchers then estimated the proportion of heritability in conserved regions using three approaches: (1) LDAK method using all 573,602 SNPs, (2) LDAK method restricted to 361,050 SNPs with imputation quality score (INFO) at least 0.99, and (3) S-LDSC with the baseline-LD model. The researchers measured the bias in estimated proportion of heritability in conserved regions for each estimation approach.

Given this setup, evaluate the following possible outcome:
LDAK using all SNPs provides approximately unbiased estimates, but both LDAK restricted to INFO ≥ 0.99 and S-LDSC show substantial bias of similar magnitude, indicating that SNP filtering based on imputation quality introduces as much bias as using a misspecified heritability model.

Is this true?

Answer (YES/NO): NO